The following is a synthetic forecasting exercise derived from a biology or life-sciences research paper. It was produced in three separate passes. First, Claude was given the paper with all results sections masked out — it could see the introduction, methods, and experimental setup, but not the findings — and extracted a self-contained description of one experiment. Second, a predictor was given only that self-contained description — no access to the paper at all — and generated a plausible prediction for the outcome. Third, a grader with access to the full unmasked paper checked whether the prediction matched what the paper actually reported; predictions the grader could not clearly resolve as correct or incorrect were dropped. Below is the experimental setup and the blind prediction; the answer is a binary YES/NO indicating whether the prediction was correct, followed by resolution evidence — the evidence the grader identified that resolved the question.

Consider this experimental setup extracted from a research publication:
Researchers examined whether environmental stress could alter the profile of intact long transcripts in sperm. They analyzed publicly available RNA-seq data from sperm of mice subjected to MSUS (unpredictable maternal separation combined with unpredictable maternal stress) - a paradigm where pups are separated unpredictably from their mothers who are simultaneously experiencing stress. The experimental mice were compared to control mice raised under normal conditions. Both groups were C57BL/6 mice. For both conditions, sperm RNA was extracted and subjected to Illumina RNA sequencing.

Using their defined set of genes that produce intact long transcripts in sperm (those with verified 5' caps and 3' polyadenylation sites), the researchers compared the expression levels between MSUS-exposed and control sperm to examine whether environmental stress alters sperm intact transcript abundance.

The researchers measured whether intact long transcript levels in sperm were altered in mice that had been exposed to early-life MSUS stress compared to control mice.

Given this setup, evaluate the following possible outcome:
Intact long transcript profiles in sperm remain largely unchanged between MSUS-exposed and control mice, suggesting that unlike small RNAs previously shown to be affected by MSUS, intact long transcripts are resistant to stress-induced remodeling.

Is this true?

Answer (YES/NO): NO